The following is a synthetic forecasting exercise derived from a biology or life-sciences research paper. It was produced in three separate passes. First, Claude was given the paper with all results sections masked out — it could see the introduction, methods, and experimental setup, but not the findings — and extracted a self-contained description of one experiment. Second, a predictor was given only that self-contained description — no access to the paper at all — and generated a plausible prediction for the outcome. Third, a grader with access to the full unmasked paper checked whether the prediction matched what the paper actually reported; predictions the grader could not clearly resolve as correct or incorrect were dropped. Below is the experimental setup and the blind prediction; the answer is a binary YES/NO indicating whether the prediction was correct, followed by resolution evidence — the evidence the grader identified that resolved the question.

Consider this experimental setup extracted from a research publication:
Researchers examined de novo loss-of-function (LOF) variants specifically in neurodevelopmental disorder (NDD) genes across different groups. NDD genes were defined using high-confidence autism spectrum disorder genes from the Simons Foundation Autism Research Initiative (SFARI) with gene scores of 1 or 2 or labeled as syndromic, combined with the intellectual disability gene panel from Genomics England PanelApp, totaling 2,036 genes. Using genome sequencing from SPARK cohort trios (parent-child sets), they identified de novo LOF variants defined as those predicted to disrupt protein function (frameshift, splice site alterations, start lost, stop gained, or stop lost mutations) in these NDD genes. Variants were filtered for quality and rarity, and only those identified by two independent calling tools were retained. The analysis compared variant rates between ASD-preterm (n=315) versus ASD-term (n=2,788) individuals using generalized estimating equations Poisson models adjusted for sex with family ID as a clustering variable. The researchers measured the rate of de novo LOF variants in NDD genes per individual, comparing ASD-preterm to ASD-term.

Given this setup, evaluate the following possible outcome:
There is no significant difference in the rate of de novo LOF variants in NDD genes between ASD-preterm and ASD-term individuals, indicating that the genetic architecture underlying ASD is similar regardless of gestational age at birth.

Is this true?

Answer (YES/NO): YES